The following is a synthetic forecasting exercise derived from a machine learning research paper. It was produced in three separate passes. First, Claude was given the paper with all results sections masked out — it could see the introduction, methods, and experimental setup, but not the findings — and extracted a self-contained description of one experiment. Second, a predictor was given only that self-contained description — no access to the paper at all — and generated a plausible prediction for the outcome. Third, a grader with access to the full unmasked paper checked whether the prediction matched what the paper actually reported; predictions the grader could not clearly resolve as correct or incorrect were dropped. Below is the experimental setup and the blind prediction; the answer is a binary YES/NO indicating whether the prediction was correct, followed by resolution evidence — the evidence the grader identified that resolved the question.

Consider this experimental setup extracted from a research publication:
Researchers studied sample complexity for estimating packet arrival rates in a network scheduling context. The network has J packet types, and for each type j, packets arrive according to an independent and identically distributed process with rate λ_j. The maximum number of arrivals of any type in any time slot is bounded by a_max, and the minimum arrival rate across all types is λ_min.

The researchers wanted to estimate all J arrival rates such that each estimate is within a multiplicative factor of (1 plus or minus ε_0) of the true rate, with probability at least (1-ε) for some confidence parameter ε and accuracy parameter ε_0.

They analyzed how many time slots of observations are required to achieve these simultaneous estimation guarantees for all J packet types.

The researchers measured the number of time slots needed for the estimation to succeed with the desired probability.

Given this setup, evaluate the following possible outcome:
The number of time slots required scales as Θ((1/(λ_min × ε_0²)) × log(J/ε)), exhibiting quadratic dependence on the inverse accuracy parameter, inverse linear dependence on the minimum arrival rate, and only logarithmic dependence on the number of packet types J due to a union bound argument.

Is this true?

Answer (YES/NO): NO